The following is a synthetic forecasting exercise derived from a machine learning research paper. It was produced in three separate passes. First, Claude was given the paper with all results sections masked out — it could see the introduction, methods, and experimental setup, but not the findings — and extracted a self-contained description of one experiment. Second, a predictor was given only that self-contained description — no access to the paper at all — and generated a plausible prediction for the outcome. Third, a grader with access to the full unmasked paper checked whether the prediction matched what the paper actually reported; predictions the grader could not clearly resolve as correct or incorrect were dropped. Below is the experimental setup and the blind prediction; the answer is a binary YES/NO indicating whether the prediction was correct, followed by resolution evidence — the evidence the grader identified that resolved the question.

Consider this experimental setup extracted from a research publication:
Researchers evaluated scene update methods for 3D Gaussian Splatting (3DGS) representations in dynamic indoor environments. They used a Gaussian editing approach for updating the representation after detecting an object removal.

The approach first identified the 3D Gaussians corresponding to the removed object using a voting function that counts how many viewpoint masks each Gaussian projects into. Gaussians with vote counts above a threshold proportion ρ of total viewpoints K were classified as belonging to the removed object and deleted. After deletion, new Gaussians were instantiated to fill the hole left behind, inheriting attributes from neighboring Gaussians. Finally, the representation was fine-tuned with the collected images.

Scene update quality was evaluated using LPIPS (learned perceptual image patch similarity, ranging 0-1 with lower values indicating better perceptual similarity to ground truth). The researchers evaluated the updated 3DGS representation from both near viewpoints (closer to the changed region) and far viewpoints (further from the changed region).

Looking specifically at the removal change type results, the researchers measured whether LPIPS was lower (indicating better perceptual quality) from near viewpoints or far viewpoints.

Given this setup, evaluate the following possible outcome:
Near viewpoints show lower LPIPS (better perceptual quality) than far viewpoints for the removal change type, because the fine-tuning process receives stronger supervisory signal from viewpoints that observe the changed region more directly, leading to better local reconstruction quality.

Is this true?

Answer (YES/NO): NO